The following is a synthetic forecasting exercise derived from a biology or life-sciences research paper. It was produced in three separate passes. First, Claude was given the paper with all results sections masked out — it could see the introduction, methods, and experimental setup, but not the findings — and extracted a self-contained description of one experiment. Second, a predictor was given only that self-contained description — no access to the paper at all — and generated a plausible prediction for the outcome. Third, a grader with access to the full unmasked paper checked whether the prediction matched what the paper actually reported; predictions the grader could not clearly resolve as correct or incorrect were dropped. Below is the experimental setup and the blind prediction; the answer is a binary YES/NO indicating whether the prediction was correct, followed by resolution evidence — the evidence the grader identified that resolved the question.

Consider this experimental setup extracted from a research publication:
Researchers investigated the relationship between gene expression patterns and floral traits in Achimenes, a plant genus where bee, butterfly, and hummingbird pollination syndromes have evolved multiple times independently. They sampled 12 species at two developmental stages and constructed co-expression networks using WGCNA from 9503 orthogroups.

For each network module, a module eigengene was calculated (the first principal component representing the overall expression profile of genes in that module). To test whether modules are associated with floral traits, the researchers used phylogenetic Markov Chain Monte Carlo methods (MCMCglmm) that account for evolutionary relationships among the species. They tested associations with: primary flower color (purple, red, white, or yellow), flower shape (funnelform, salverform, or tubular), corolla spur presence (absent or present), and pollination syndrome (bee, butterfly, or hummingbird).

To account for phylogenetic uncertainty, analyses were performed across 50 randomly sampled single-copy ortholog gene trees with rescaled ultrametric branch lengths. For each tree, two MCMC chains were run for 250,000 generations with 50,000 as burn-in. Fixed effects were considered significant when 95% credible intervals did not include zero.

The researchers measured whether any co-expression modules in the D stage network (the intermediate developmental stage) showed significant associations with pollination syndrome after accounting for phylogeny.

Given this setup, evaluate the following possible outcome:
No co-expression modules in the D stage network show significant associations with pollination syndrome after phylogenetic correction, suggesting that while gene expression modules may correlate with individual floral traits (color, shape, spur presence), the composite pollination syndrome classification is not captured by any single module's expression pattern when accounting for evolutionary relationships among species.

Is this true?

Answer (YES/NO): NO